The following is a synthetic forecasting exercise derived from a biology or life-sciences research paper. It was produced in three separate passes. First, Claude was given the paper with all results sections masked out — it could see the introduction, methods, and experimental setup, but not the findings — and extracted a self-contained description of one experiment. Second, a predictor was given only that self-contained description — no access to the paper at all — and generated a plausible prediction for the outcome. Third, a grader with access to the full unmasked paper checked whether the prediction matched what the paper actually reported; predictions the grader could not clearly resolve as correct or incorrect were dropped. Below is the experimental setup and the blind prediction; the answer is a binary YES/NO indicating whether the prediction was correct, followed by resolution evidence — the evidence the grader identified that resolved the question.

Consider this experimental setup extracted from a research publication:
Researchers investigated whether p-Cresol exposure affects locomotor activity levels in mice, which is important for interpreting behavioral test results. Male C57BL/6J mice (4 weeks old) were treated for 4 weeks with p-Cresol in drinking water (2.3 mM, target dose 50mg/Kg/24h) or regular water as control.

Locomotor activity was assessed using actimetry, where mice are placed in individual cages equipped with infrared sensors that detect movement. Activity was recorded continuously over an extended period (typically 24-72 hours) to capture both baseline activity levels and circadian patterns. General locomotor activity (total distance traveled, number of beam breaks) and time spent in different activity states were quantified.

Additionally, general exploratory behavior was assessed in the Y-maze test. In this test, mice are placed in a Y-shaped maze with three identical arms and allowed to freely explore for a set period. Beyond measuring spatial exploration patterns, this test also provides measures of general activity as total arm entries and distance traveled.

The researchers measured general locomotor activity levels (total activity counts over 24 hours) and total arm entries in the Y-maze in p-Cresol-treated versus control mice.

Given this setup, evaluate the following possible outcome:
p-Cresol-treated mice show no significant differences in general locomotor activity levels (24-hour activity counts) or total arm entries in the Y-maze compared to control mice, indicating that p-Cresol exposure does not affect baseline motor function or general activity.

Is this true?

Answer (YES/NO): YES